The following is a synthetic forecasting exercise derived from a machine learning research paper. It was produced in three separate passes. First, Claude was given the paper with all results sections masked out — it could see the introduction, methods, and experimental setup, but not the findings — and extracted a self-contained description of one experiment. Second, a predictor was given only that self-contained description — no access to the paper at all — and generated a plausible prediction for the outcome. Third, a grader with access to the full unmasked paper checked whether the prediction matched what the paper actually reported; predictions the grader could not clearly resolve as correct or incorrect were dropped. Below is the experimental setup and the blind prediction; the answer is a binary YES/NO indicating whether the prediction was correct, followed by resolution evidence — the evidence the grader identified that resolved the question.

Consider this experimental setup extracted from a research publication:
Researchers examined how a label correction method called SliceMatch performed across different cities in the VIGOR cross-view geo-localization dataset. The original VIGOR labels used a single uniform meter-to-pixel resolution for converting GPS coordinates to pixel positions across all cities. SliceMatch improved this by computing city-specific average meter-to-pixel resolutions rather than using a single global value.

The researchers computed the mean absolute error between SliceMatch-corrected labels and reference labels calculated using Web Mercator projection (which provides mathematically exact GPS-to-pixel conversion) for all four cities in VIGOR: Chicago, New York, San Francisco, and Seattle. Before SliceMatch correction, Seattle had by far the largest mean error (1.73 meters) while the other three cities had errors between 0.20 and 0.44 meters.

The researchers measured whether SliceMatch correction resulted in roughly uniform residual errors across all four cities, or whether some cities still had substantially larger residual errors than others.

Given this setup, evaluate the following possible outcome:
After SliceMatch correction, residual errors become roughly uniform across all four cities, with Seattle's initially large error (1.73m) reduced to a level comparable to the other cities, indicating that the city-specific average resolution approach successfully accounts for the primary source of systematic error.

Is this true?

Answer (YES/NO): YES